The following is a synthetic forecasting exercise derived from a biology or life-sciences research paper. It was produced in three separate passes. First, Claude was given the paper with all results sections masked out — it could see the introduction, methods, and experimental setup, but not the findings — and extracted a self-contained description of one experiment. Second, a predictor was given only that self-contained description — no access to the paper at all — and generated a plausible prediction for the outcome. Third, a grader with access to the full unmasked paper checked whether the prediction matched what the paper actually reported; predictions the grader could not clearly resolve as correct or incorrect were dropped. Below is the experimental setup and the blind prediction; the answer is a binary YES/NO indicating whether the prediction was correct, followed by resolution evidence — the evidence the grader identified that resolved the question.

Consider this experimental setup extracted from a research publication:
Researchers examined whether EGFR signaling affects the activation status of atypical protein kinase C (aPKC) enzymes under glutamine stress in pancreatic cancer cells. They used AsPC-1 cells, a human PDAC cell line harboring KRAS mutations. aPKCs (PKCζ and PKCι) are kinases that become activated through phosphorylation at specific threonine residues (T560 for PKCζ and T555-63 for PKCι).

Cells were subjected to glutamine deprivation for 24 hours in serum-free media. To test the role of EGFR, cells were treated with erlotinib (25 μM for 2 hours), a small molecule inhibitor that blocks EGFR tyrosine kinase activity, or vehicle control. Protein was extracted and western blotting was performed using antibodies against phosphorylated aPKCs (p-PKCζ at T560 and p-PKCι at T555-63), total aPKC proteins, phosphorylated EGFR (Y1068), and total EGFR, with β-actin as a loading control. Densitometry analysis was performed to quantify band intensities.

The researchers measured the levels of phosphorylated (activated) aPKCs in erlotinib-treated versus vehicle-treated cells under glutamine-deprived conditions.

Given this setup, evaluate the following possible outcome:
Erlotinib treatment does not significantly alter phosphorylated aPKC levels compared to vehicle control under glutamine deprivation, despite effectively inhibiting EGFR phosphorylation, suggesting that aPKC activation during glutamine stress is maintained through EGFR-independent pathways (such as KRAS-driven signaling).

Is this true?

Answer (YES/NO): NO